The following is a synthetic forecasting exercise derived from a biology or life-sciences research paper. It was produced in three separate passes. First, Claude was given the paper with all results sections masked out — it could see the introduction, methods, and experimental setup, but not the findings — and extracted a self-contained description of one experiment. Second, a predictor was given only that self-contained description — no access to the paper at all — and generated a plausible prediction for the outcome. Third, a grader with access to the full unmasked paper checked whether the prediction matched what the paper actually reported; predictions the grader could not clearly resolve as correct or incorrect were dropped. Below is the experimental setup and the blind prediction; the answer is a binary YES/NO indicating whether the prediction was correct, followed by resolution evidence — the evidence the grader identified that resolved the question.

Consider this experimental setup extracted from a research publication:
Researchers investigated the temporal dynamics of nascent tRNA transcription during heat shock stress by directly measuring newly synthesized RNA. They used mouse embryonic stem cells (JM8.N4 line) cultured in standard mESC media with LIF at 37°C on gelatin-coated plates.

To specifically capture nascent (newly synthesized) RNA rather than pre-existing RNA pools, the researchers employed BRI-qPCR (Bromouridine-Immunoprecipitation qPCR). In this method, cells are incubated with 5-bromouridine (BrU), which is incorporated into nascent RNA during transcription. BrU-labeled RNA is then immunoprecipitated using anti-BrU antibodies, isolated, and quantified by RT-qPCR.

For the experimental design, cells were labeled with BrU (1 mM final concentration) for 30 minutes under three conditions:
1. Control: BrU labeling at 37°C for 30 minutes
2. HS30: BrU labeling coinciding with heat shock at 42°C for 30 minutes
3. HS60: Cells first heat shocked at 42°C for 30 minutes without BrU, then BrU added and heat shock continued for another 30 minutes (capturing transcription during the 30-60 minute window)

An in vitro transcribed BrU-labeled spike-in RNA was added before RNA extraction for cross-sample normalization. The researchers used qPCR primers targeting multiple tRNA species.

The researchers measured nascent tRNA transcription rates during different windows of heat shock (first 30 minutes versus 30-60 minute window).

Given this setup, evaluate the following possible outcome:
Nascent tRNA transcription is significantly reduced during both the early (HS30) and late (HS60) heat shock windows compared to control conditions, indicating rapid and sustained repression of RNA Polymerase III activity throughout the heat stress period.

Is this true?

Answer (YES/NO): NO